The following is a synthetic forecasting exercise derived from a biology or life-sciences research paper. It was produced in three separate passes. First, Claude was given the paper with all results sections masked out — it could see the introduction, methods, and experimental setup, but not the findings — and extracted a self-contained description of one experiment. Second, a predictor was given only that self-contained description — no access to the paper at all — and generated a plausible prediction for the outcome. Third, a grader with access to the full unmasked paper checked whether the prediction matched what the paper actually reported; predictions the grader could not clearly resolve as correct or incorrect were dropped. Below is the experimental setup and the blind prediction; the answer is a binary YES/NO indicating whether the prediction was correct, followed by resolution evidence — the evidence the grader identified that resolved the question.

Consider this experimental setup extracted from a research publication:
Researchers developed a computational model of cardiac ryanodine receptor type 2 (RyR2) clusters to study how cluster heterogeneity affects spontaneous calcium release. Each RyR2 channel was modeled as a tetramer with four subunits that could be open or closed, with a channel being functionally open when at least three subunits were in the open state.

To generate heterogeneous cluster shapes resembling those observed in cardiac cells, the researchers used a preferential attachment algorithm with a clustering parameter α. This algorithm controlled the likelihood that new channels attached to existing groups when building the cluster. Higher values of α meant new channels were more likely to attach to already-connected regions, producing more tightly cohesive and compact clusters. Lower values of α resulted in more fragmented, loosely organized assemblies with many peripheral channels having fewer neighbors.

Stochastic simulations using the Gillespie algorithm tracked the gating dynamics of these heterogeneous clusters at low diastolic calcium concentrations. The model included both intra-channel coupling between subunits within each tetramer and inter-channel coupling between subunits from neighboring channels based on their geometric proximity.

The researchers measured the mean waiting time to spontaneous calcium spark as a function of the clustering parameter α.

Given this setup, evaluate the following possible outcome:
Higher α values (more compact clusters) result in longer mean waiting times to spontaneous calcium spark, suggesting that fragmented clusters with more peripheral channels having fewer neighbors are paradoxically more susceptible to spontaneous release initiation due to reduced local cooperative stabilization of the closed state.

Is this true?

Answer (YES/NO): YES